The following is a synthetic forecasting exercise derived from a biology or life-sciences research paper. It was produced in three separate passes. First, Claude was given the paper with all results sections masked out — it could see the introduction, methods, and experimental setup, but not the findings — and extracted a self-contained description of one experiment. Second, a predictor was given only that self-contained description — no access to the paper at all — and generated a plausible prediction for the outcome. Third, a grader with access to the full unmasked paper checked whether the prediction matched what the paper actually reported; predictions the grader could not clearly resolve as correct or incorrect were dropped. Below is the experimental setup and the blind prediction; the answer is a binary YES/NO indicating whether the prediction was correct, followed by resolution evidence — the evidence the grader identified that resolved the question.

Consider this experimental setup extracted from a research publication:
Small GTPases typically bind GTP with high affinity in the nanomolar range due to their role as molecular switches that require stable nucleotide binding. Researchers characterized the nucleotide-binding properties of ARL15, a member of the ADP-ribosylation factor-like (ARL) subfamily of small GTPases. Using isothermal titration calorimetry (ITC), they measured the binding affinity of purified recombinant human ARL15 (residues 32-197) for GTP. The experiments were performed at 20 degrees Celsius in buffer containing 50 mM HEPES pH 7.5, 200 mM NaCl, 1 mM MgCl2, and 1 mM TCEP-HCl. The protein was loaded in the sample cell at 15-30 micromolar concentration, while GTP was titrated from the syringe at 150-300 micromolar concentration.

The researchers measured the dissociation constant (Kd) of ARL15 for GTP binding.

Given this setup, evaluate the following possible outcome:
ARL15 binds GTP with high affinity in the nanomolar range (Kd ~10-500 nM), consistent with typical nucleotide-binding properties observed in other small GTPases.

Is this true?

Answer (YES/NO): NO